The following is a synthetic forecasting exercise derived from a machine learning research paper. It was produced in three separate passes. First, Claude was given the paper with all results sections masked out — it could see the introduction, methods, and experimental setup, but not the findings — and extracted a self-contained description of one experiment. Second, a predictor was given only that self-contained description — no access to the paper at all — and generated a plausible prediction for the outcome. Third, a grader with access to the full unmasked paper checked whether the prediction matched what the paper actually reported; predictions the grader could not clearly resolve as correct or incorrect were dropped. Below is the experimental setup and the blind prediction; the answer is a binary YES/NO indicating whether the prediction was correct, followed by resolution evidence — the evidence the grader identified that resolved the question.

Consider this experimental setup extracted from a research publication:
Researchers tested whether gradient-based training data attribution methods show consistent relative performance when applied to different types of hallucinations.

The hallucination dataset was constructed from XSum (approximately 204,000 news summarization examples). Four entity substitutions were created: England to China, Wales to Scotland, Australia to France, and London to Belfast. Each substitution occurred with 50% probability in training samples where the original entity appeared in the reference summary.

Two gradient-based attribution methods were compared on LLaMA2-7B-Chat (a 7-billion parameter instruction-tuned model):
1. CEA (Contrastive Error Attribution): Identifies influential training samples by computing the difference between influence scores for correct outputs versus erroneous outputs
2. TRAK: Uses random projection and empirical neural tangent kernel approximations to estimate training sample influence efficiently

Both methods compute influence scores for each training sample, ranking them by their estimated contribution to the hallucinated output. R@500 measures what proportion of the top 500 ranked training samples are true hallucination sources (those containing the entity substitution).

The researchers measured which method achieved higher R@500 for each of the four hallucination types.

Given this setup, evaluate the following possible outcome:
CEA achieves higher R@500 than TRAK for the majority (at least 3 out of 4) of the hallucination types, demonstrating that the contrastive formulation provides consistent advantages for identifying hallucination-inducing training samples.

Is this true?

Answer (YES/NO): NO